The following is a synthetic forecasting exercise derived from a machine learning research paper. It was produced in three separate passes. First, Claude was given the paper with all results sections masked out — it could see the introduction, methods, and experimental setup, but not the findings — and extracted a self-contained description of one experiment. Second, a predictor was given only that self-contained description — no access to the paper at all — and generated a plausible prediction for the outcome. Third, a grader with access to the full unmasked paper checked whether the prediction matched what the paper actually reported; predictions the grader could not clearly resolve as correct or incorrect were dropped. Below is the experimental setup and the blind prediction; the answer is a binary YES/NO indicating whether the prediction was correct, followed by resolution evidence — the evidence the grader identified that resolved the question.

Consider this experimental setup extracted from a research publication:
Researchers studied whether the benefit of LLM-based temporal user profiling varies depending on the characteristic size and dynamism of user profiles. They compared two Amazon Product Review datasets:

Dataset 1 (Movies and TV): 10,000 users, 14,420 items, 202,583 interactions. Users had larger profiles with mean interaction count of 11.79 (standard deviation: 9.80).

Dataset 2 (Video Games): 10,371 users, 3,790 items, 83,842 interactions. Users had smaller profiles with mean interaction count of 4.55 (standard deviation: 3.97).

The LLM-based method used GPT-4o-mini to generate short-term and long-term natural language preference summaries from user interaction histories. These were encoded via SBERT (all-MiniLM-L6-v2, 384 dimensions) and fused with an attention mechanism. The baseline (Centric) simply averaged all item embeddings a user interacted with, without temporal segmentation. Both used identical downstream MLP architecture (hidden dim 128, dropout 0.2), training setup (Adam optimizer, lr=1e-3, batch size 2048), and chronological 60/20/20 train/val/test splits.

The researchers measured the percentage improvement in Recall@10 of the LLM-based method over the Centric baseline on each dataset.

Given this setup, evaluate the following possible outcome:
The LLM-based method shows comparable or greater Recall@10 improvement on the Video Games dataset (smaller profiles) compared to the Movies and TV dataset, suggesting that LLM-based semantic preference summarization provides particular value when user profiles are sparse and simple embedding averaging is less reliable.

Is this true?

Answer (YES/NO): NO